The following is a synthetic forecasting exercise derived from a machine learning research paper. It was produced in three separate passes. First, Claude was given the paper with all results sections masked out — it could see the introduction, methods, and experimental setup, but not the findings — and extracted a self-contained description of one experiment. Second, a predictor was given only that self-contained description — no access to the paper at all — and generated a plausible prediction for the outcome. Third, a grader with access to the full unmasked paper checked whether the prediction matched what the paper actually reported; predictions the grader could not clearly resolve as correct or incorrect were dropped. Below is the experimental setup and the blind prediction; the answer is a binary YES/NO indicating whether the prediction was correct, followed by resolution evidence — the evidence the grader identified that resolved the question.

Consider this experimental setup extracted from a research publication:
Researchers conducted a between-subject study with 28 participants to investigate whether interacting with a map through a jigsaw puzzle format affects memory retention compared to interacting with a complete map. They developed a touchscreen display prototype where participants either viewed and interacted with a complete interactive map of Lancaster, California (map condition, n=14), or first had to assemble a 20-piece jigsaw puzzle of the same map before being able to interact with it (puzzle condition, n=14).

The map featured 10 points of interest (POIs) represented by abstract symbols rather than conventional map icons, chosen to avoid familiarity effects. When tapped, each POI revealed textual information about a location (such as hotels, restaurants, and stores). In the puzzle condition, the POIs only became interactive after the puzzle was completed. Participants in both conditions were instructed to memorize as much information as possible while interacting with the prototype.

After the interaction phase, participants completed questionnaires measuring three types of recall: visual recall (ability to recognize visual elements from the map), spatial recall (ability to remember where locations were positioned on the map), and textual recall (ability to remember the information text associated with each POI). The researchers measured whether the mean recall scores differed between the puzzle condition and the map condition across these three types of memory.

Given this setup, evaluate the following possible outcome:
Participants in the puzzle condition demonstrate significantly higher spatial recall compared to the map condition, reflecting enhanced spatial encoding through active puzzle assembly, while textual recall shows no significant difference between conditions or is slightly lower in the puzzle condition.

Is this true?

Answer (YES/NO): NO